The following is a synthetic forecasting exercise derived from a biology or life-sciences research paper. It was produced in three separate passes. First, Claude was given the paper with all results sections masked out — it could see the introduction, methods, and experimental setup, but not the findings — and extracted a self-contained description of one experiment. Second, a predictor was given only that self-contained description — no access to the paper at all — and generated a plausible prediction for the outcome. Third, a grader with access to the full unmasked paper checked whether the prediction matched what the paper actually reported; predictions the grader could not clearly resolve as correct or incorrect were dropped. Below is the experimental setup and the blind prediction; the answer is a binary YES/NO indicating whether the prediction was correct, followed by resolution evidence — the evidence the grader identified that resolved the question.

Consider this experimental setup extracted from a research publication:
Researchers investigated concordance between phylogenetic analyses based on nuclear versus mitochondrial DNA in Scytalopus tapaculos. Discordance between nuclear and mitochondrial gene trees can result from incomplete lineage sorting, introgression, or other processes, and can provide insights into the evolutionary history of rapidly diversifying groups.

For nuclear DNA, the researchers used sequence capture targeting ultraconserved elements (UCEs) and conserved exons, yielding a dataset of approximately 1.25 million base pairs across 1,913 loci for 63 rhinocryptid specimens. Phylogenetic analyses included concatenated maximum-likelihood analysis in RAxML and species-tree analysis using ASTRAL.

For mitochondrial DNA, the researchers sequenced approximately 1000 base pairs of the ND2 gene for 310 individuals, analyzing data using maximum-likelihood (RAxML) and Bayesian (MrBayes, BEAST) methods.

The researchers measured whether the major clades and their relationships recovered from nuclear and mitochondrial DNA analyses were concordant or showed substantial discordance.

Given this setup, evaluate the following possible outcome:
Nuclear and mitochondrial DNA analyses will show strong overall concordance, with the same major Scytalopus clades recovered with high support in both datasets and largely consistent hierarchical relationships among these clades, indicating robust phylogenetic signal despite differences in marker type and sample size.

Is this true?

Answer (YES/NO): YES